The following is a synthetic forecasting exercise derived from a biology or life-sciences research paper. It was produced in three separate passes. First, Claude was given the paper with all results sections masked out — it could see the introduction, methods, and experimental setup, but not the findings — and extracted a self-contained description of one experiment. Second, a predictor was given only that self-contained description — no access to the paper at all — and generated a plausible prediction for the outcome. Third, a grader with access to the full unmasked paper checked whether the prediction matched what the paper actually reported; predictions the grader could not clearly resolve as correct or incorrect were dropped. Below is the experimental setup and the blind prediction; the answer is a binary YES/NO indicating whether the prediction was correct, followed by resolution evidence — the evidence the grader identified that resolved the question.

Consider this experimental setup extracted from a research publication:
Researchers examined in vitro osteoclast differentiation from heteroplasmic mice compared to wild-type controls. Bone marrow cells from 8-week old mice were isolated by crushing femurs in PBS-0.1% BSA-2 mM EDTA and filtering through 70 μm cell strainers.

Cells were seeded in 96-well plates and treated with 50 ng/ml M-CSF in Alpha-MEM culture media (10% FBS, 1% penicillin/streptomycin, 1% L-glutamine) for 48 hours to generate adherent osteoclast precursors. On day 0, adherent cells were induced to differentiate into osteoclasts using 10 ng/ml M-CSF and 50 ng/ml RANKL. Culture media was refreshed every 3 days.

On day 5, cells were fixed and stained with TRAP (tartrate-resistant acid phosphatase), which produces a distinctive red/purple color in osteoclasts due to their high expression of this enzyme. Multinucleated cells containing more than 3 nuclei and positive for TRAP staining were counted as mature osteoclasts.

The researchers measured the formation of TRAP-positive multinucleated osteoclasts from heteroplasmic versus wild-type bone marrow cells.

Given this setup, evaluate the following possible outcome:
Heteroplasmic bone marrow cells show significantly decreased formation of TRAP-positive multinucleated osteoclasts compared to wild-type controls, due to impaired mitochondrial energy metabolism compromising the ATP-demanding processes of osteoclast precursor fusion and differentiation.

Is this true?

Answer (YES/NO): YES